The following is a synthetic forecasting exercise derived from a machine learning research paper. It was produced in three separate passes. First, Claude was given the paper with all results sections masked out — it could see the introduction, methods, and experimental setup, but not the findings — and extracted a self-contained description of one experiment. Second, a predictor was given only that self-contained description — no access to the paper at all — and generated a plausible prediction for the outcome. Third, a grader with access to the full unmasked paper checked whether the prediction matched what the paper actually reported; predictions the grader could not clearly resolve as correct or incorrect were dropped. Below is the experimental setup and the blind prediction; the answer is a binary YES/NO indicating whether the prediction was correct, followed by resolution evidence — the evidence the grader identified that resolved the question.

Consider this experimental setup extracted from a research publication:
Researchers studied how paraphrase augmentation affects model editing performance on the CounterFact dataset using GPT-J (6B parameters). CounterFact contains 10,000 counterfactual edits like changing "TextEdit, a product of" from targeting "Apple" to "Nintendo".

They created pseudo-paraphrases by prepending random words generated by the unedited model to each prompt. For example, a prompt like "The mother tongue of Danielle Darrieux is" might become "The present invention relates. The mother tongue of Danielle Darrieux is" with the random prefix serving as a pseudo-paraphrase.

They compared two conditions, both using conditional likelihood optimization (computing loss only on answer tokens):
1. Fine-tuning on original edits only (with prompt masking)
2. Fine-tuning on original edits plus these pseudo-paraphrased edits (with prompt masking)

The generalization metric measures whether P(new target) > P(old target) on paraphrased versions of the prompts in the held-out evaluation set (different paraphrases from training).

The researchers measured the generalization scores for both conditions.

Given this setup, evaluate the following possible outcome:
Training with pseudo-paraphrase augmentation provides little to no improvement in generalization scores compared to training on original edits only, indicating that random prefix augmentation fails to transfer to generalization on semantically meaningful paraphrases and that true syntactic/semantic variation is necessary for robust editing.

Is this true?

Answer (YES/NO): NO